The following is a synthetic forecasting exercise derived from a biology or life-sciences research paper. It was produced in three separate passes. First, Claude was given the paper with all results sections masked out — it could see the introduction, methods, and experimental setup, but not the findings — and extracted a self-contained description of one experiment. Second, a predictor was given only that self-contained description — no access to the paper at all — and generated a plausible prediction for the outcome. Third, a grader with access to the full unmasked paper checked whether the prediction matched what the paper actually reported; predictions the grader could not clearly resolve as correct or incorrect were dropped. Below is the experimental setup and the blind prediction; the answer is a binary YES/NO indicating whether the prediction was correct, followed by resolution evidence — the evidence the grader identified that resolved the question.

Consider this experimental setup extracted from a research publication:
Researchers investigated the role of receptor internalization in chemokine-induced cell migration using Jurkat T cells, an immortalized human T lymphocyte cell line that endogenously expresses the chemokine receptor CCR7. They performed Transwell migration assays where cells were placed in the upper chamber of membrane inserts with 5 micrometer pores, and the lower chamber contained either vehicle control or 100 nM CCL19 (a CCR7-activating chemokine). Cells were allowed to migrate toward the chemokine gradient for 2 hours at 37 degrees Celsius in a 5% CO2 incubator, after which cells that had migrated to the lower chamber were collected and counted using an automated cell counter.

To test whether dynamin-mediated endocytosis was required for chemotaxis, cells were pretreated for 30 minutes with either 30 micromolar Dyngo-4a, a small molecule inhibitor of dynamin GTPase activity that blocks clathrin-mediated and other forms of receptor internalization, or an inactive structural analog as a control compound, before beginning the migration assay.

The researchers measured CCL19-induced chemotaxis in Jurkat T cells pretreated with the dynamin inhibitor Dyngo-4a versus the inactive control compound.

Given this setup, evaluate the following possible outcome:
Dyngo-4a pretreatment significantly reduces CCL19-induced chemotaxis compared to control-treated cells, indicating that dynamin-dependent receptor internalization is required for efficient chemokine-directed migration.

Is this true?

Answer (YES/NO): YES